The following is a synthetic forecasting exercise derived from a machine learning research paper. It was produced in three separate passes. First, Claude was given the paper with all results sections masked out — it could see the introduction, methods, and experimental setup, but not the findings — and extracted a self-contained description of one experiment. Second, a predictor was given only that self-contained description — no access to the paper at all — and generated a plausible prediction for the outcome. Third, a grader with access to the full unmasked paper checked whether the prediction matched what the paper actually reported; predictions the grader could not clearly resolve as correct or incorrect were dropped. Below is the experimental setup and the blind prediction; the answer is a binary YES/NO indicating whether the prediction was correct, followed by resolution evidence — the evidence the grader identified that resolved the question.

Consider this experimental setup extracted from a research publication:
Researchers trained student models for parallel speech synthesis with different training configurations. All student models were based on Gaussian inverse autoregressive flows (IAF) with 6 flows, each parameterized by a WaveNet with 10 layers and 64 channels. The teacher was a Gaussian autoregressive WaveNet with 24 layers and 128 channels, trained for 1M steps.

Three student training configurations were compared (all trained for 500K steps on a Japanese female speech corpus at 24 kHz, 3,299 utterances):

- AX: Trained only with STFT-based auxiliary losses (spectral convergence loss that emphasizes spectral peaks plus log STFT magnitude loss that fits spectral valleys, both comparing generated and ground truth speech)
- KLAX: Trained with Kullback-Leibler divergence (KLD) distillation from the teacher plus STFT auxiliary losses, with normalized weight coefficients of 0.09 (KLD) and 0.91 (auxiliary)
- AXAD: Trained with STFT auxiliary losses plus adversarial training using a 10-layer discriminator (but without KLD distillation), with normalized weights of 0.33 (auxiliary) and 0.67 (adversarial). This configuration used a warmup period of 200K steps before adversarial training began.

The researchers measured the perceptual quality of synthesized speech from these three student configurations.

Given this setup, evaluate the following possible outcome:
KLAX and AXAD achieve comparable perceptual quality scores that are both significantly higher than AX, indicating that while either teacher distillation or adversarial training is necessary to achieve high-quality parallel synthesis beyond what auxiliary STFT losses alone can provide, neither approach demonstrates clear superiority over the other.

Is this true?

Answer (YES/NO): NO